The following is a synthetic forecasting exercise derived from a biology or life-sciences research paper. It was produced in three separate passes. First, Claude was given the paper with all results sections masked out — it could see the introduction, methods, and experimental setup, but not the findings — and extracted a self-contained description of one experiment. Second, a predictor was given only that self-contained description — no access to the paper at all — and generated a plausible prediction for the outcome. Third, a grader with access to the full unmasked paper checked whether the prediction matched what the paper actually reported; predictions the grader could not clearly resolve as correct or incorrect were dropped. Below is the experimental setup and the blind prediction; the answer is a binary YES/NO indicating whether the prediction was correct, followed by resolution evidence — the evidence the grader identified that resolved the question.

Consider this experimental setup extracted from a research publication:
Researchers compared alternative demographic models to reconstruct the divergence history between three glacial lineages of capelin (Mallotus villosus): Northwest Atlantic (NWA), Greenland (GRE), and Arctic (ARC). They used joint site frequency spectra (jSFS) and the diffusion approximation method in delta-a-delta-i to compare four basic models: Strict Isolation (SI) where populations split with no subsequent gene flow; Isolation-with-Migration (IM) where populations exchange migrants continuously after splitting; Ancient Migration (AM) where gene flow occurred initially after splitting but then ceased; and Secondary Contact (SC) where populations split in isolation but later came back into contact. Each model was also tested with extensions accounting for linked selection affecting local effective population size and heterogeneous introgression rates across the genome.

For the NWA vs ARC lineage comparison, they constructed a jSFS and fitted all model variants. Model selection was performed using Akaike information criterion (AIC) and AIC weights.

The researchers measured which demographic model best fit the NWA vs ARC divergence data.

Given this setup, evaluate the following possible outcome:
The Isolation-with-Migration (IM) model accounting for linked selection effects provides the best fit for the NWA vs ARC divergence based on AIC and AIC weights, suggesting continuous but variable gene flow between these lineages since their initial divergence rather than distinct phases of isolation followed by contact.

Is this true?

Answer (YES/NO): YES